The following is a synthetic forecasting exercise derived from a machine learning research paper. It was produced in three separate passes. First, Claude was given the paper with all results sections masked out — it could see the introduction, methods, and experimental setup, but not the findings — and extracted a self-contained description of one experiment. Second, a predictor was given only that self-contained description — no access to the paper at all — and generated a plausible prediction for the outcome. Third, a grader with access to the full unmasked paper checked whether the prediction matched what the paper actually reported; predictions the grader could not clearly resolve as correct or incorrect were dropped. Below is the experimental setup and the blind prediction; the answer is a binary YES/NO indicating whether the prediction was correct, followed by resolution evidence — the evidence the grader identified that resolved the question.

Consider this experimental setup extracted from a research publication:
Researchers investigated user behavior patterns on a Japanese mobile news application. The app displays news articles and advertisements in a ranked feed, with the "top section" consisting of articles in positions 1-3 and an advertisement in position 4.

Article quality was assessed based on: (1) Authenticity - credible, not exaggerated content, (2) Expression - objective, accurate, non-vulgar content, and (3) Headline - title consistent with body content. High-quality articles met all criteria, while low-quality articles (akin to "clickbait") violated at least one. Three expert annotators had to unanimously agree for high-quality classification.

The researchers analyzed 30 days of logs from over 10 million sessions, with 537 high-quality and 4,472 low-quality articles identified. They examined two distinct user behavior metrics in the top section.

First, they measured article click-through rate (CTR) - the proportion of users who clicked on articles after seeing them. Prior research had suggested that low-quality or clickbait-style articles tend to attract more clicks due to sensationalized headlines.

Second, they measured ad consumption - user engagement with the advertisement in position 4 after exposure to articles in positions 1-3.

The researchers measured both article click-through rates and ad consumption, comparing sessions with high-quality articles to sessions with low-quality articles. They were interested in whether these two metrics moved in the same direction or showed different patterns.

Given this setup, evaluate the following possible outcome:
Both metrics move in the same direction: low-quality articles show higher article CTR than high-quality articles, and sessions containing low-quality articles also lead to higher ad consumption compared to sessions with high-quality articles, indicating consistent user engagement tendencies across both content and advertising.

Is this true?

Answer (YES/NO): NO